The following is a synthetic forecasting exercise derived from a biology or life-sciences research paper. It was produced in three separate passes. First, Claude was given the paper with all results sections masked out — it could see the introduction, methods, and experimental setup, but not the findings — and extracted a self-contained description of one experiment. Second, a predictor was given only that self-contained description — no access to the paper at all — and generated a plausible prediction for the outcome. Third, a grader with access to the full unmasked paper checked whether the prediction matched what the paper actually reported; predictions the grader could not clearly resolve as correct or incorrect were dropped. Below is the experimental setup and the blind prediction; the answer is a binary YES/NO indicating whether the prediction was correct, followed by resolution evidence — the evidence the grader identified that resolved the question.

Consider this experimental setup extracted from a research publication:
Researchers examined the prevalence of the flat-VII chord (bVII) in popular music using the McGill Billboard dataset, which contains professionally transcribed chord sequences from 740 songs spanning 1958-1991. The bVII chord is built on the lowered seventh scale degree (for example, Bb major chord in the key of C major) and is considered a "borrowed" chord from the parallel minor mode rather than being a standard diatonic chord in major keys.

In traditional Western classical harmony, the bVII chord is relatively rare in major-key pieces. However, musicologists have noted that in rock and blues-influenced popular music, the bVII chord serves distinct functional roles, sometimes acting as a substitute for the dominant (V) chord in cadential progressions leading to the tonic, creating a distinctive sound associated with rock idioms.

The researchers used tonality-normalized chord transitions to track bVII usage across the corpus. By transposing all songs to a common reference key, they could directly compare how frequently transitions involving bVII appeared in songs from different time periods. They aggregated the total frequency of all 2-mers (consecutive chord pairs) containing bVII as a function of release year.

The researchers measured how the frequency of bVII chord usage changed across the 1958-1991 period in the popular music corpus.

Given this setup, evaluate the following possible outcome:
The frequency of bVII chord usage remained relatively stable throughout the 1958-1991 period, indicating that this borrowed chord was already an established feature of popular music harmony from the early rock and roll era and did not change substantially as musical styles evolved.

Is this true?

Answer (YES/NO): NO